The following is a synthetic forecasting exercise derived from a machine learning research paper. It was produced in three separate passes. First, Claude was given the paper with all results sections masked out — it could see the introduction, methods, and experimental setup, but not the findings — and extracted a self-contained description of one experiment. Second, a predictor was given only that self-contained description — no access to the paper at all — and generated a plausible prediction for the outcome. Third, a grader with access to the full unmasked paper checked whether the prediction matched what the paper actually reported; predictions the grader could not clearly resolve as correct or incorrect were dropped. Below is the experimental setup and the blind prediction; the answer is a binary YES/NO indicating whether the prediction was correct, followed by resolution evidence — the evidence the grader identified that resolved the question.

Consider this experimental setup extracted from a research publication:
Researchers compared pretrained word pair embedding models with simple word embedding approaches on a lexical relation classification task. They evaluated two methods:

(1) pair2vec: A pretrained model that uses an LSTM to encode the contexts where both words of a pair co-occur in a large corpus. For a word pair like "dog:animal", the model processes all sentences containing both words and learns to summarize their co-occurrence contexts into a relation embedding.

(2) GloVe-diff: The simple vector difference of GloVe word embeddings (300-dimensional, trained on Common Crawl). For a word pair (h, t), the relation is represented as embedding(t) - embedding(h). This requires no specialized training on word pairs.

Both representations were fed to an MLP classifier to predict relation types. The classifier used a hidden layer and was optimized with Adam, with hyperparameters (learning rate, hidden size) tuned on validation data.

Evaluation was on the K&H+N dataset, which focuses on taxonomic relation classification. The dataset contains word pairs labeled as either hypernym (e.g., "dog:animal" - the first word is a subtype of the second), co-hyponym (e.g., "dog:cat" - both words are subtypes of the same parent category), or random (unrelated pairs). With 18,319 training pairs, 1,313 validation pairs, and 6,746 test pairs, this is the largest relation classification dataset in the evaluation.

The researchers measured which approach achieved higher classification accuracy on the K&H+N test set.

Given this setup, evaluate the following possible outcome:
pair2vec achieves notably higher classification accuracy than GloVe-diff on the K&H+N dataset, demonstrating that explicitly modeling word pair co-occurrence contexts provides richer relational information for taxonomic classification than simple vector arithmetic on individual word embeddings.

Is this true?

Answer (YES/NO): NO